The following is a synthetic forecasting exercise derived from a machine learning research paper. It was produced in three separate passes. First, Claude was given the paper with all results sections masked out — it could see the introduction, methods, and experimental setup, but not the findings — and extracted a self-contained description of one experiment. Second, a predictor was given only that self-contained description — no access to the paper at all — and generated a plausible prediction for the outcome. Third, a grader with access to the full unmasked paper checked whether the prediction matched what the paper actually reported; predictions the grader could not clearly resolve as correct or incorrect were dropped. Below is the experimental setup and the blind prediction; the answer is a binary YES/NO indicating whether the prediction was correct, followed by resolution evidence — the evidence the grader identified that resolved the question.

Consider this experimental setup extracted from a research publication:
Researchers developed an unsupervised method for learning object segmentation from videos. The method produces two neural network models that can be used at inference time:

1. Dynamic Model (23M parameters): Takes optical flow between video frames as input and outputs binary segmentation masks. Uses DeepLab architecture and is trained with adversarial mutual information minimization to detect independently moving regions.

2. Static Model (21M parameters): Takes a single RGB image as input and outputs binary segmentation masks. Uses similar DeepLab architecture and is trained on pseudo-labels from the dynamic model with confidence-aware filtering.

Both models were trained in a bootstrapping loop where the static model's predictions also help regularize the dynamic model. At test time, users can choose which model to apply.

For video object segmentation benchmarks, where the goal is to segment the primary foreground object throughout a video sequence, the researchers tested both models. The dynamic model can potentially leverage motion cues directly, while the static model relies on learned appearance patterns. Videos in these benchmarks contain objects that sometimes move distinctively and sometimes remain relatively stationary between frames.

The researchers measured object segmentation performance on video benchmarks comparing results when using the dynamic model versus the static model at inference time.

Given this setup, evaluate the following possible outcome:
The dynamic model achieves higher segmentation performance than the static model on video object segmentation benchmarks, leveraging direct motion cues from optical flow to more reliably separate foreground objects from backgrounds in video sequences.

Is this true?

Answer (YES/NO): NO